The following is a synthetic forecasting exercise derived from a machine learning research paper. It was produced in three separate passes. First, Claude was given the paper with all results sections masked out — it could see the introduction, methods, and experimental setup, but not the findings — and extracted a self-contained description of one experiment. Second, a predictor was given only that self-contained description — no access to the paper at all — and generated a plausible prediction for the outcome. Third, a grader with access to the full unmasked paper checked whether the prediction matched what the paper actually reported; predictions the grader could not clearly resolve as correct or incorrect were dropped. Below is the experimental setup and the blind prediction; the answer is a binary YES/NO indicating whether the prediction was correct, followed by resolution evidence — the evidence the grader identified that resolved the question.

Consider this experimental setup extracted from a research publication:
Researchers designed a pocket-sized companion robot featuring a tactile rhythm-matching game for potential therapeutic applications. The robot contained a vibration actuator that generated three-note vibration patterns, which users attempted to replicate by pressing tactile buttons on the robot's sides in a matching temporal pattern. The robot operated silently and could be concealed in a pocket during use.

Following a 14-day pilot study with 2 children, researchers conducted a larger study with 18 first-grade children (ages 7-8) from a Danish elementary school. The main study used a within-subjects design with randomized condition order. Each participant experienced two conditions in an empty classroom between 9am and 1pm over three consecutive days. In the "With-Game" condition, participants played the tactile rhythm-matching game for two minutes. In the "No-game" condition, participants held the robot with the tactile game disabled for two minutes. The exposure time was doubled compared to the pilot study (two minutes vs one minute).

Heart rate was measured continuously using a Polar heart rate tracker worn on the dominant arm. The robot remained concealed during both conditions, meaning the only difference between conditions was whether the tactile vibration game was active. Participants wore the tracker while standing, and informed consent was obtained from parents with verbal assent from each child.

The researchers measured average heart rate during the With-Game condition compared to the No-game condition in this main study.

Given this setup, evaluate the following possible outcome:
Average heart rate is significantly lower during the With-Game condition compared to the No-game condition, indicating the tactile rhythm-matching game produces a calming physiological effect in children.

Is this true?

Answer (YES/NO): YES